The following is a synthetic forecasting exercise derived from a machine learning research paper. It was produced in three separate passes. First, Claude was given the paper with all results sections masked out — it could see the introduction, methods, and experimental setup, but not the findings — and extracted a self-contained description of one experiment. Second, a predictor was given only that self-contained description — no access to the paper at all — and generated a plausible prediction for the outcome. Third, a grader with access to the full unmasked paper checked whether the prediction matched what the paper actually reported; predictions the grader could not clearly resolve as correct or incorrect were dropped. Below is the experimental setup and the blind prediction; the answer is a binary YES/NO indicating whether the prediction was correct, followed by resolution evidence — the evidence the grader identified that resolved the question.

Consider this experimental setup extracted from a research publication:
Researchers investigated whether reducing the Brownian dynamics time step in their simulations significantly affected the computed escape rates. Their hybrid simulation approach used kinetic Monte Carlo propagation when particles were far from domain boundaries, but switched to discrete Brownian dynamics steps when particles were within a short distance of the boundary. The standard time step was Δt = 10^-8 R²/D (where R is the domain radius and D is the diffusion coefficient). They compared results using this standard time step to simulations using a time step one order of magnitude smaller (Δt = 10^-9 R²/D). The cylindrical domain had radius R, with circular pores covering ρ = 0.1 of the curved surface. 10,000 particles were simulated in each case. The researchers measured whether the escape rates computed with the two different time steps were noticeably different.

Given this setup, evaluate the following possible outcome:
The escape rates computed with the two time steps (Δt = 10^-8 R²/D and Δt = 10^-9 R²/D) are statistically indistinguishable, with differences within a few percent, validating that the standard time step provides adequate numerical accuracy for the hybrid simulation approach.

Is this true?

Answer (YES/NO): YES